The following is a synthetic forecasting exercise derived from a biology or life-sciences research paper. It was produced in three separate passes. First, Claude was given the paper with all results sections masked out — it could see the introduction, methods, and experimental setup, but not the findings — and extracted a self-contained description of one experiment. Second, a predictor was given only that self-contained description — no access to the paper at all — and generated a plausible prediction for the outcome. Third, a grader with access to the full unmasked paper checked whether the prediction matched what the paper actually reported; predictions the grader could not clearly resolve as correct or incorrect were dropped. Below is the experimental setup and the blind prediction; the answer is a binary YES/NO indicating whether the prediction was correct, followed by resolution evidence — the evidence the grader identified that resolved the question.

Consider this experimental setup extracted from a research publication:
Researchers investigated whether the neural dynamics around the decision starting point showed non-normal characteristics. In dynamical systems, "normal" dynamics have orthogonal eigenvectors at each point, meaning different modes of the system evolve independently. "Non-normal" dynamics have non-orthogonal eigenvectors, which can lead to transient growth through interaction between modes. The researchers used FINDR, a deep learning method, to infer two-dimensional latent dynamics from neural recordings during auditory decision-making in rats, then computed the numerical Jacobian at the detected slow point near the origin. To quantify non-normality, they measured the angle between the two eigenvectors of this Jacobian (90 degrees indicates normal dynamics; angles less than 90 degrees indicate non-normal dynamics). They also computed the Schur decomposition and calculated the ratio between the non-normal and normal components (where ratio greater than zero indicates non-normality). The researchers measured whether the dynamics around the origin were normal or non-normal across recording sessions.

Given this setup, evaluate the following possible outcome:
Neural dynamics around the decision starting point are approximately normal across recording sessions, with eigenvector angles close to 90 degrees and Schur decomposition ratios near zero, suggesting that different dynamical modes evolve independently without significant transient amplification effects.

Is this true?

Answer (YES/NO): NO